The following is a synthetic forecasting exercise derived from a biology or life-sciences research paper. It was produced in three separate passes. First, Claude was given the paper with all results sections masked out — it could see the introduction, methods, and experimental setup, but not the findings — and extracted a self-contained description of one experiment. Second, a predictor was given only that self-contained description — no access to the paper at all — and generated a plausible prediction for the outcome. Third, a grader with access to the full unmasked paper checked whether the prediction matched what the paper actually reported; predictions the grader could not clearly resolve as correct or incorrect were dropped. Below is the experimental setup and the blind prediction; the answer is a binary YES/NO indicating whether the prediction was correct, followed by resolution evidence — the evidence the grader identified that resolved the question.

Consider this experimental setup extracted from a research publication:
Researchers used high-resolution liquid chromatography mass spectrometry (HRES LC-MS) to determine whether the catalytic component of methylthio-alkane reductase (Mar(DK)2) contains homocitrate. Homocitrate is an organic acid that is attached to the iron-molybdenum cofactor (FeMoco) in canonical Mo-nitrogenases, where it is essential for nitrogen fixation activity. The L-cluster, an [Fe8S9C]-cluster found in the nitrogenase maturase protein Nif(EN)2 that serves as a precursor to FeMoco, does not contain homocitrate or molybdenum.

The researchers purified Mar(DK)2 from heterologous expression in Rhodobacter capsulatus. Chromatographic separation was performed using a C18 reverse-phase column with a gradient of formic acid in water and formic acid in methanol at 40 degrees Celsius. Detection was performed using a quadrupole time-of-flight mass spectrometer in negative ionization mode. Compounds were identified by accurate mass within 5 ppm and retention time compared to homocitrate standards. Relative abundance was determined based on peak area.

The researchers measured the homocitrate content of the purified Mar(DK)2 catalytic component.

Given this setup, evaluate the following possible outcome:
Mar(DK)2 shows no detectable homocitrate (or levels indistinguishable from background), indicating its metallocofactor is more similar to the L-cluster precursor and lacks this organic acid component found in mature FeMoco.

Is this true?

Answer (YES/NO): YES